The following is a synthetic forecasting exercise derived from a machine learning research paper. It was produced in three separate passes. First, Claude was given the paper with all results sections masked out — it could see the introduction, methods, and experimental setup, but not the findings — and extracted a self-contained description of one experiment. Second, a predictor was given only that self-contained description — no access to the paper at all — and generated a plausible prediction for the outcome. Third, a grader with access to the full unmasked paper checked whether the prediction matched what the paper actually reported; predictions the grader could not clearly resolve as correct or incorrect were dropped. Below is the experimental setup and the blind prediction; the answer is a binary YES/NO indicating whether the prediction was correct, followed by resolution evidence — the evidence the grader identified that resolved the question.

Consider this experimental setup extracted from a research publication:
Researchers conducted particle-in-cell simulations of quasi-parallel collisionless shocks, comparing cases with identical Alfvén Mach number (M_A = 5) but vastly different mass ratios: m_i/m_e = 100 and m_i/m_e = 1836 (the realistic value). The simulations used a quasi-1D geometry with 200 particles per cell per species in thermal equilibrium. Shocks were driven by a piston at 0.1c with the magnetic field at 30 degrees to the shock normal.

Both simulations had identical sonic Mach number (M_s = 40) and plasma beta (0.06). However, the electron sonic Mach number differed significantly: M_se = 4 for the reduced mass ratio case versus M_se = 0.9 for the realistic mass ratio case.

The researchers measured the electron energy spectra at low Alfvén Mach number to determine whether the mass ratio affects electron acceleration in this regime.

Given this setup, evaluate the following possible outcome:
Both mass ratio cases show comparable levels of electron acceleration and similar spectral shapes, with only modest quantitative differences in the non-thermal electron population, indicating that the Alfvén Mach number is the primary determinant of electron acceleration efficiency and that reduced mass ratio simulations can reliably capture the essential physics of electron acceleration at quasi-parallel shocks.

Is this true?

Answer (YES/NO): NO